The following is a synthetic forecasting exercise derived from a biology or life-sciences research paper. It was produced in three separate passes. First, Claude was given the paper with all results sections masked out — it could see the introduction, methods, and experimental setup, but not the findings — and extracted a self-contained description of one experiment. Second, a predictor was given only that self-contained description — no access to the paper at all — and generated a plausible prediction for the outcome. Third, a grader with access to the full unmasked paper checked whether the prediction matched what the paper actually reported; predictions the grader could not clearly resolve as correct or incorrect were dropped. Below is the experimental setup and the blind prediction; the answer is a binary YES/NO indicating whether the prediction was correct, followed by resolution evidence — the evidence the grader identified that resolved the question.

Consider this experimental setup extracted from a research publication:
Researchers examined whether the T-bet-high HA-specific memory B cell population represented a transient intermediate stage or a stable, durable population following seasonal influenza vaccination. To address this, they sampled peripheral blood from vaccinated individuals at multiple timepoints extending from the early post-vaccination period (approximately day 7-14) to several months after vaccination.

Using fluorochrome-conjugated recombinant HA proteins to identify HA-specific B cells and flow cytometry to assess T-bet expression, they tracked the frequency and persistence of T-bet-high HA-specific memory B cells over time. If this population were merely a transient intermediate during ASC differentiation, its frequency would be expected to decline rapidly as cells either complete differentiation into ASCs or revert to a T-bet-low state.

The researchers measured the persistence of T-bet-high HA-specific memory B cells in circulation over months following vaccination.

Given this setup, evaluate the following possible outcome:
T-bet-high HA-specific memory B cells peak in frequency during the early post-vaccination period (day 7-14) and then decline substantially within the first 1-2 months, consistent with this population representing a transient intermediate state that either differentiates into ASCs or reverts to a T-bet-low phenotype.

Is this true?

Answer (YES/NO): NO